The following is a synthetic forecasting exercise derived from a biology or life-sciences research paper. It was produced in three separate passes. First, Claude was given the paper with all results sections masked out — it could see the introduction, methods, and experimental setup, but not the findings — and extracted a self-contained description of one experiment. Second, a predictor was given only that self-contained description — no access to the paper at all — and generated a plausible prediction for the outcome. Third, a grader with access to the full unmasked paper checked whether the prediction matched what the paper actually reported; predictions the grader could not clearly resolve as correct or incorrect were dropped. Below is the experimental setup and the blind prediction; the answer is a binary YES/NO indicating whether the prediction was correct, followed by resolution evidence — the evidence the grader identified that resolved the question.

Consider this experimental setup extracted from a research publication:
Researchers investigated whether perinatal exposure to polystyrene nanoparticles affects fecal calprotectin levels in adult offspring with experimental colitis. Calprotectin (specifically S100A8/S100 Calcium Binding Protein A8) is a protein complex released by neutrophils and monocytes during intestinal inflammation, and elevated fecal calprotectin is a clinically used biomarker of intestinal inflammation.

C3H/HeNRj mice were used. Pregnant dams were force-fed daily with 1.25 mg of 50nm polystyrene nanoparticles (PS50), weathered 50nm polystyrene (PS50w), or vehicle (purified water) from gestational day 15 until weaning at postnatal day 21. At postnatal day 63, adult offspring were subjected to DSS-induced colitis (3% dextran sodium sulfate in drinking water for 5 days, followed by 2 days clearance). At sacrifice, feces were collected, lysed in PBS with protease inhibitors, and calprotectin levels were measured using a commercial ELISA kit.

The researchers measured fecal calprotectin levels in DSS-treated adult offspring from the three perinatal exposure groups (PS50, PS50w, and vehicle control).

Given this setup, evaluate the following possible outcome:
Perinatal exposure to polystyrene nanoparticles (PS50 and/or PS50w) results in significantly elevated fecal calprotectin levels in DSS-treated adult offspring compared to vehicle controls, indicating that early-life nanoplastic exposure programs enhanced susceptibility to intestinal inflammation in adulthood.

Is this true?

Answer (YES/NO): NO